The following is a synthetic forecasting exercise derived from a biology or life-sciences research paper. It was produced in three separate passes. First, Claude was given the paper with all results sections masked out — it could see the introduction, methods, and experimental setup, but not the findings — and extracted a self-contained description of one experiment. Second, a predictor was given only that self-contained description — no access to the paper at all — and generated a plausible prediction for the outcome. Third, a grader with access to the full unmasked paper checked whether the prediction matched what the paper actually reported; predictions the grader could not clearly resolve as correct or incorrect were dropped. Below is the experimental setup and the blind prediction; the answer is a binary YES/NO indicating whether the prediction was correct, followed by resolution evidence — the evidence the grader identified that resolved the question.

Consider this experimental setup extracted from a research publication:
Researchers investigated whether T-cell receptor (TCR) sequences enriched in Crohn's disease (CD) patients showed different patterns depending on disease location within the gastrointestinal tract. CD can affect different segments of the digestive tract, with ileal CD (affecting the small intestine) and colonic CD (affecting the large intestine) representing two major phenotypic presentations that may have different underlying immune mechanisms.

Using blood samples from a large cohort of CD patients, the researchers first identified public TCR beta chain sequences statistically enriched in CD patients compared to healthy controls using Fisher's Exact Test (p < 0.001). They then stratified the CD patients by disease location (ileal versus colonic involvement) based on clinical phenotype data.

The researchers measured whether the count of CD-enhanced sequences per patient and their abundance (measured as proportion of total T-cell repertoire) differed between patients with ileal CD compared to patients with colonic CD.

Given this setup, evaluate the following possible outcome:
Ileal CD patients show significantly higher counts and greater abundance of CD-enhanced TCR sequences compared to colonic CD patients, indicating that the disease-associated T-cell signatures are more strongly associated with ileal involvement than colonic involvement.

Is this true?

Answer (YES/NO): YES